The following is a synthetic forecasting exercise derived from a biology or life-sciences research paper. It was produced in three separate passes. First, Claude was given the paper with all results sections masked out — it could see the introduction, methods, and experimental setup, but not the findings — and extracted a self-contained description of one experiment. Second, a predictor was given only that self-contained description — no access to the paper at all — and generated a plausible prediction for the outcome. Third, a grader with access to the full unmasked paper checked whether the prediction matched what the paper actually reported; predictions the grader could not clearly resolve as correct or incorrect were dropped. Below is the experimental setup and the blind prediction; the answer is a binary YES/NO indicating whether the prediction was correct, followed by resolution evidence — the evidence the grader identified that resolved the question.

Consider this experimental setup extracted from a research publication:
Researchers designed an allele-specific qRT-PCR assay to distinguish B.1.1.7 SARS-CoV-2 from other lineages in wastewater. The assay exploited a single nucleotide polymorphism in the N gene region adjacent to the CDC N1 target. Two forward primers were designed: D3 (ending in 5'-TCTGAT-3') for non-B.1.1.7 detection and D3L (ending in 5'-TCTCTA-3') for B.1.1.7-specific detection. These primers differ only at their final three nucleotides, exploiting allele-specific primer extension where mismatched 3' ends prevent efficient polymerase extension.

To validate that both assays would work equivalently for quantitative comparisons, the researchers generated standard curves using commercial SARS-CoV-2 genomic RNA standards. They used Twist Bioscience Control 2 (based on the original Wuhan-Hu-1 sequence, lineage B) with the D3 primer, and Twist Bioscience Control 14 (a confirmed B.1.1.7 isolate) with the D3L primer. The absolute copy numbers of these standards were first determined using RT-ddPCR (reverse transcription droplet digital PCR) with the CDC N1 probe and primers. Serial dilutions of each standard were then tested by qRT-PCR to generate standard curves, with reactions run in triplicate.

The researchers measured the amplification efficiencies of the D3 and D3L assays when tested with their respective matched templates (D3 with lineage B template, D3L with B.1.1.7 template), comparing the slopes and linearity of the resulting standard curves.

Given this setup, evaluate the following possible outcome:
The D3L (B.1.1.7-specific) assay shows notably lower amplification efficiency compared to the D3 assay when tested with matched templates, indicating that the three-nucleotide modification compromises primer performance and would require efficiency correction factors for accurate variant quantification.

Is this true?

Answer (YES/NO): NO